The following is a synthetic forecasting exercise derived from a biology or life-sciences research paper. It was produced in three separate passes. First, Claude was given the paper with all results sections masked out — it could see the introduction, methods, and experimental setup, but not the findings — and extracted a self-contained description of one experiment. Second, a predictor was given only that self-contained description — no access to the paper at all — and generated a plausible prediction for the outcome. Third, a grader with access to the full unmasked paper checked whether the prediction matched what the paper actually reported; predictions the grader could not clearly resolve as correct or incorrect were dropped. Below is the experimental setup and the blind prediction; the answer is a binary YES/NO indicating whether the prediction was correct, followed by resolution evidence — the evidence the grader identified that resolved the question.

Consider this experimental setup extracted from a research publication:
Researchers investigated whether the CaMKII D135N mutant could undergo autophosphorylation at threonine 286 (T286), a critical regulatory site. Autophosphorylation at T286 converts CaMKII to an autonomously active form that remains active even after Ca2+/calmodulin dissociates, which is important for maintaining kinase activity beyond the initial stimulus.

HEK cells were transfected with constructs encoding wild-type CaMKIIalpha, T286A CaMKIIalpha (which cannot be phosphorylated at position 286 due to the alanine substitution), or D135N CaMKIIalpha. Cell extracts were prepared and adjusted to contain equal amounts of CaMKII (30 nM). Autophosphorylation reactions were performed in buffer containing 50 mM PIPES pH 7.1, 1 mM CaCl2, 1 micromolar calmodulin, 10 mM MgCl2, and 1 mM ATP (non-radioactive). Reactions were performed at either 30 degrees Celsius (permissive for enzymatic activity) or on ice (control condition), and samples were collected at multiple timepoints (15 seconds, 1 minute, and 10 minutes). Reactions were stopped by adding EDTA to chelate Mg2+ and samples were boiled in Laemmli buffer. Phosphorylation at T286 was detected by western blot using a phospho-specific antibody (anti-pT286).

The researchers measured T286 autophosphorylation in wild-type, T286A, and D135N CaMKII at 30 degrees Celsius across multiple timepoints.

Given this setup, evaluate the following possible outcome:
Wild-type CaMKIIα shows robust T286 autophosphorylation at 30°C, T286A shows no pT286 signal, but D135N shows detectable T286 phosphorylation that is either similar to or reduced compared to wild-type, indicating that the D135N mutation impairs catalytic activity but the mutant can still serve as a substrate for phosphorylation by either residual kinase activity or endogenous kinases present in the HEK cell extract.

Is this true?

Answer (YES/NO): NO